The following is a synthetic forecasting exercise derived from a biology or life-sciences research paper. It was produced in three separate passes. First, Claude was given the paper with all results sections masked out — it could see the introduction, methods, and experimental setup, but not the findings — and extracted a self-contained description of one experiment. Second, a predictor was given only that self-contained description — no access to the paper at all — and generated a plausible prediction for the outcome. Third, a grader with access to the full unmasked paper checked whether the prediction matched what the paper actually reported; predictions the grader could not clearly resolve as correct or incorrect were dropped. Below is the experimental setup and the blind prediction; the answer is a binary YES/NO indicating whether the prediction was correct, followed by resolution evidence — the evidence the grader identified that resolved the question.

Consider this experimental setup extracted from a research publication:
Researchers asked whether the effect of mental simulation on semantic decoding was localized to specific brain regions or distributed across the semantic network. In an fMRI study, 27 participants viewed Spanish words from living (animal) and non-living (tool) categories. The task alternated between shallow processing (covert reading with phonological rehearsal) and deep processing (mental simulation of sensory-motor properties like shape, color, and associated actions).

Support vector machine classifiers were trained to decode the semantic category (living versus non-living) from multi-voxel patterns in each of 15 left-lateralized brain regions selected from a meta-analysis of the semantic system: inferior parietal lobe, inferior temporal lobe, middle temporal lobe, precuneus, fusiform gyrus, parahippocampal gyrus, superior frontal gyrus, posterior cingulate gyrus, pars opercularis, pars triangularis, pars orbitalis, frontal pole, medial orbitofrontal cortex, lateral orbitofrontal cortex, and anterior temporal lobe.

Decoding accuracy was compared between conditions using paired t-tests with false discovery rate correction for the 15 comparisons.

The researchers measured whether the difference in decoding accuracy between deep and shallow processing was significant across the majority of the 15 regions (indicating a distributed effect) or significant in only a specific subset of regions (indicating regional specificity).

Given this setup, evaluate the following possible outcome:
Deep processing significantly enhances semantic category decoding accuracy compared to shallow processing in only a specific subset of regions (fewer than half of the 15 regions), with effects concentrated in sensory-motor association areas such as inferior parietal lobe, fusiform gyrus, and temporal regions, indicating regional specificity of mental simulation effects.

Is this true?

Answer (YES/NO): NO